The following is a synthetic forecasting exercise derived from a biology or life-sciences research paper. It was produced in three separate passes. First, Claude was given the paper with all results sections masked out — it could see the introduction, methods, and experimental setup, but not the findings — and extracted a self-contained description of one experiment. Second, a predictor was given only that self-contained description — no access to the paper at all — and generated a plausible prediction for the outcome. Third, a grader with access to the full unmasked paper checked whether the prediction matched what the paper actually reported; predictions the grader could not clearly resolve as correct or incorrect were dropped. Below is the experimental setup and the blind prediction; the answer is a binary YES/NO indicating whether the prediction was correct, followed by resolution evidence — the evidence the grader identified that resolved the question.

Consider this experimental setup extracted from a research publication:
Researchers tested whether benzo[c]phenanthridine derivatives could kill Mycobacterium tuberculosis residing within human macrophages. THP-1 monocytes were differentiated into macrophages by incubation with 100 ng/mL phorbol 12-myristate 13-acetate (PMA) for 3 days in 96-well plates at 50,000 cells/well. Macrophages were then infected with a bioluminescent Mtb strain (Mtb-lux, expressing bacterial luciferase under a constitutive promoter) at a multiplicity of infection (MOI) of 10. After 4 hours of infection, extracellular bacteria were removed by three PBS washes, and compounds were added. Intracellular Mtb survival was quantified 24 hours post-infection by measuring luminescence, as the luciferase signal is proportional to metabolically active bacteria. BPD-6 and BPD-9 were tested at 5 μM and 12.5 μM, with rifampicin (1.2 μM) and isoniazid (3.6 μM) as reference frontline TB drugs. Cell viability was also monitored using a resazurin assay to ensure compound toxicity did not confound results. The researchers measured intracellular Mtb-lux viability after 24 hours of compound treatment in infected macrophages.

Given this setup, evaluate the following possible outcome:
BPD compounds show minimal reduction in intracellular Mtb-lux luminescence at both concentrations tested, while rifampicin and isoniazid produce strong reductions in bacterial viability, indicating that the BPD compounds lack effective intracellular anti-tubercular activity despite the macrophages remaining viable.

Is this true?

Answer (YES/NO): NO